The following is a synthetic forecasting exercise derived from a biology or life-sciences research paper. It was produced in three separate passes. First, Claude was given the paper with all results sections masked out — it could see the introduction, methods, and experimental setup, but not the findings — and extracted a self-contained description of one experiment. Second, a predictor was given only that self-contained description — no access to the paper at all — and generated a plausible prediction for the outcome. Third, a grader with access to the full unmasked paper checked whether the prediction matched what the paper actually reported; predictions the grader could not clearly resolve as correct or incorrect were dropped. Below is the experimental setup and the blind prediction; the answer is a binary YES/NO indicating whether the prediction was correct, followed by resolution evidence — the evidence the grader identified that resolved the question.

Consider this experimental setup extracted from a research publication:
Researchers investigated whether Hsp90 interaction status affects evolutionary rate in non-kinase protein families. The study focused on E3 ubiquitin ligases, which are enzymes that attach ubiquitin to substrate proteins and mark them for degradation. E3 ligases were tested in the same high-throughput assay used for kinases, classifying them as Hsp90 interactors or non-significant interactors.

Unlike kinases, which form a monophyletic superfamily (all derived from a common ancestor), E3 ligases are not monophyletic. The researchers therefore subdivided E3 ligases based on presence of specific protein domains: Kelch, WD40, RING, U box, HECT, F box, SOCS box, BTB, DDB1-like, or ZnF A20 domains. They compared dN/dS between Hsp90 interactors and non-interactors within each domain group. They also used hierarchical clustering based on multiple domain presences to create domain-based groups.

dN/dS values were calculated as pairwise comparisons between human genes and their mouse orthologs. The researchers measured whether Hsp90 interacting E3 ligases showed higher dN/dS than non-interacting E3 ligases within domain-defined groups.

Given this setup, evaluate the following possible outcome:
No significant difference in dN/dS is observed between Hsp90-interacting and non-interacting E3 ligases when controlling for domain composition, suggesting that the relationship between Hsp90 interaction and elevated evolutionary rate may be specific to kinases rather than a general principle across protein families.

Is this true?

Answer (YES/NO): YES